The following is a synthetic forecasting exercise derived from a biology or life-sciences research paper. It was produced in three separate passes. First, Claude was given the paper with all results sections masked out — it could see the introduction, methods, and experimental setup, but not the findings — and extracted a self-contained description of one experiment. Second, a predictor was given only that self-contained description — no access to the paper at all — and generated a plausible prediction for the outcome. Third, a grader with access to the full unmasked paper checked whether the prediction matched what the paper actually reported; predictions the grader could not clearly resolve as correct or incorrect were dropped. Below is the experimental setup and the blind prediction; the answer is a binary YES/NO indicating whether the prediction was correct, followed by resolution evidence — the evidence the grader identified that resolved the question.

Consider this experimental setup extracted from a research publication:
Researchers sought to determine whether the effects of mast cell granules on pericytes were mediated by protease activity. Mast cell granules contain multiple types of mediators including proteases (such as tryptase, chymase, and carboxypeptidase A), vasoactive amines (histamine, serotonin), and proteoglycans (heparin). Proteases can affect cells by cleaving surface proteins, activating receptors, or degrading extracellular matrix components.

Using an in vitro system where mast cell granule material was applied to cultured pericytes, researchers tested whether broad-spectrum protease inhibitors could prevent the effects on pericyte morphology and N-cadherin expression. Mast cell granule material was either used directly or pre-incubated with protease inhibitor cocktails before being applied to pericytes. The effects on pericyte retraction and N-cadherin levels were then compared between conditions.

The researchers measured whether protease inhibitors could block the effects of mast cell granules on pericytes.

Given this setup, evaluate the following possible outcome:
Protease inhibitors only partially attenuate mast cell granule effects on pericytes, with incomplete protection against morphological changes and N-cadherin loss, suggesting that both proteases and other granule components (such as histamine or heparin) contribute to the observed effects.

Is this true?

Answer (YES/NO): NO